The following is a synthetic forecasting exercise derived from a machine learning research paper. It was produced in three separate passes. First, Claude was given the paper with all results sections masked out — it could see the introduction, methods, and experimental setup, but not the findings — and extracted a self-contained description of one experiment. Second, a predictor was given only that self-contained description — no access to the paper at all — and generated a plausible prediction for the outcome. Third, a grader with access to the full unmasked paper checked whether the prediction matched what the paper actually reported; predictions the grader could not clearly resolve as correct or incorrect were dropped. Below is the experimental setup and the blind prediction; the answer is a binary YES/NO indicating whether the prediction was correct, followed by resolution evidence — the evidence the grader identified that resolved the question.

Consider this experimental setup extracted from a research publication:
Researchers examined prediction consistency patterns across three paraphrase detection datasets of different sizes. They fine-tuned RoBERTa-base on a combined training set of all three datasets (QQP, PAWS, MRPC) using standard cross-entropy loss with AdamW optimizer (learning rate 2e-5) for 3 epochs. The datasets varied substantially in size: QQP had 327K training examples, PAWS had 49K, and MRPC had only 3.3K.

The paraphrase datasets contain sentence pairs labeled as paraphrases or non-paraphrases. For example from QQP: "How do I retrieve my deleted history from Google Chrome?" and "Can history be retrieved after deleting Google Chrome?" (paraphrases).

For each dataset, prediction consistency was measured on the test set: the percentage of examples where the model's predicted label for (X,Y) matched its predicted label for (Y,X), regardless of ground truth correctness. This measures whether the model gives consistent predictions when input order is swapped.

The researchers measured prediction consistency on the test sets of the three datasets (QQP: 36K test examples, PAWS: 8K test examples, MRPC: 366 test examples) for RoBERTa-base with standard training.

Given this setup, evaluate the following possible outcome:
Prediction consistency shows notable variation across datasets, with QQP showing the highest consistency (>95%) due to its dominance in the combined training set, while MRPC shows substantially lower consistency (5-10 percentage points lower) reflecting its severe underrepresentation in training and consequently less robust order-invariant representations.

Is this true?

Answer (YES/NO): YES